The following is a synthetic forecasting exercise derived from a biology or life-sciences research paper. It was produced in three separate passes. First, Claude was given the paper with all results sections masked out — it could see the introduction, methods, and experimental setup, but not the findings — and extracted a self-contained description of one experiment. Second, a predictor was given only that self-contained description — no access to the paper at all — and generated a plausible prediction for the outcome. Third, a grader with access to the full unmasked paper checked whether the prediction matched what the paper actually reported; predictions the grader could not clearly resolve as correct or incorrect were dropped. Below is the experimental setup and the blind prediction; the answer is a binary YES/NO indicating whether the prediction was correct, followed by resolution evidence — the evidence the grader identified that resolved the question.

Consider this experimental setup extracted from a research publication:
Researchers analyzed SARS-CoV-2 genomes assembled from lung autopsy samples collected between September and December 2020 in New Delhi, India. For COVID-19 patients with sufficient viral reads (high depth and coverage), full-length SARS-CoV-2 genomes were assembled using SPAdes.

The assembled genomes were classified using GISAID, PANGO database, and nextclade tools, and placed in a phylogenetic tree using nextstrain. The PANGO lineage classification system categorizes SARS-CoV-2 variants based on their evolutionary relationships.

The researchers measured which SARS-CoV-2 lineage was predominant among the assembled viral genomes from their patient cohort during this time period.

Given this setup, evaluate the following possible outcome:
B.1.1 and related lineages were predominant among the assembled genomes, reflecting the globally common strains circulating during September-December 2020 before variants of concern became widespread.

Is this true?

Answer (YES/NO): NO